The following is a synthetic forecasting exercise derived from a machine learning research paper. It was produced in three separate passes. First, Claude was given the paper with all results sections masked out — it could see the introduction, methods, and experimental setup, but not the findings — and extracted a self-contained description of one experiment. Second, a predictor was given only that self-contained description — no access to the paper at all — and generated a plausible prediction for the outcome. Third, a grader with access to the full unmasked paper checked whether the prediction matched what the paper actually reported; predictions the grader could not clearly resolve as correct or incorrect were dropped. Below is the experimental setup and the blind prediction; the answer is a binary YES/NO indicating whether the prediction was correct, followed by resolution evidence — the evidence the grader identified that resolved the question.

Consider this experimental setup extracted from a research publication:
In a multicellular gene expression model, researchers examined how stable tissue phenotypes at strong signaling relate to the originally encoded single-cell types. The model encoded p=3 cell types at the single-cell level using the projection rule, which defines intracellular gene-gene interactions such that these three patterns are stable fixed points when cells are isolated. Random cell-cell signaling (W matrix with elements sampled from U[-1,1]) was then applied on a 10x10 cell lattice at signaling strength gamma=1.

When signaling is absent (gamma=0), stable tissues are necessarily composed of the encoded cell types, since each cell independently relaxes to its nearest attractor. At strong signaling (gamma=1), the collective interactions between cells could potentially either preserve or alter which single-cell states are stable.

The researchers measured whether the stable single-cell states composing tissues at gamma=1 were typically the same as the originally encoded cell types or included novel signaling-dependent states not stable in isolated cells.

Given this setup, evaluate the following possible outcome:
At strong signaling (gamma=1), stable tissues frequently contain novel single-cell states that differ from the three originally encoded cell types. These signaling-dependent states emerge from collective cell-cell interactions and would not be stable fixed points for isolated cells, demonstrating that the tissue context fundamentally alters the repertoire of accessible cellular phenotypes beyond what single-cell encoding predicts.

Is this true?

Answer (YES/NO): YES